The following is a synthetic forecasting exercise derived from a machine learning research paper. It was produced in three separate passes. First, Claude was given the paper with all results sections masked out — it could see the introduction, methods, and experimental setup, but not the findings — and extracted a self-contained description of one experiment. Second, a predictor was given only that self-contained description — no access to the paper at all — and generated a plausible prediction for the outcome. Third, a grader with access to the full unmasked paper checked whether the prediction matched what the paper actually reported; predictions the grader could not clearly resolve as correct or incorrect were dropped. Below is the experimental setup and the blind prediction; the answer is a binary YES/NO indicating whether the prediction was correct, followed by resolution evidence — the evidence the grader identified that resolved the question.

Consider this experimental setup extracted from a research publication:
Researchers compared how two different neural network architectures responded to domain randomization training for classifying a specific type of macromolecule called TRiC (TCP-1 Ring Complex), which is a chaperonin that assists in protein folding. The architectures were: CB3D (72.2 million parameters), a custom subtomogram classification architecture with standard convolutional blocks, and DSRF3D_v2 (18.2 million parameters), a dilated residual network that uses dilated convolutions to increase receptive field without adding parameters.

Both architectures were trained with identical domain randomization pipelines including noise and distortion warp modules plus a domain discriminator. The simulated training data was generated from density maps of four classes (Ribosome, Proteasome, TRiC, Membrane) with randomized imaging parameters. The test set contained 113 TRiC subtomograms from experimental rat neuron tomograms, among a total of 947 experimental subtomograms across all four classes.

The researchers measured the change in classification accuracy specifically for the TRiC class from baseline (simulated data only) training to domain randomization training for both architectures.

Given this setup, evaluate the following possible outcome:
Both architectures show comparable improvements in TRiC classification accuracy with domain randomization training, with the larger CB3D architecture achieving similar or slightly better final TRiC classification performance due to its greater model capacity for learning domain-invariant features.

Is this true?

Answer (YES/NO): YES